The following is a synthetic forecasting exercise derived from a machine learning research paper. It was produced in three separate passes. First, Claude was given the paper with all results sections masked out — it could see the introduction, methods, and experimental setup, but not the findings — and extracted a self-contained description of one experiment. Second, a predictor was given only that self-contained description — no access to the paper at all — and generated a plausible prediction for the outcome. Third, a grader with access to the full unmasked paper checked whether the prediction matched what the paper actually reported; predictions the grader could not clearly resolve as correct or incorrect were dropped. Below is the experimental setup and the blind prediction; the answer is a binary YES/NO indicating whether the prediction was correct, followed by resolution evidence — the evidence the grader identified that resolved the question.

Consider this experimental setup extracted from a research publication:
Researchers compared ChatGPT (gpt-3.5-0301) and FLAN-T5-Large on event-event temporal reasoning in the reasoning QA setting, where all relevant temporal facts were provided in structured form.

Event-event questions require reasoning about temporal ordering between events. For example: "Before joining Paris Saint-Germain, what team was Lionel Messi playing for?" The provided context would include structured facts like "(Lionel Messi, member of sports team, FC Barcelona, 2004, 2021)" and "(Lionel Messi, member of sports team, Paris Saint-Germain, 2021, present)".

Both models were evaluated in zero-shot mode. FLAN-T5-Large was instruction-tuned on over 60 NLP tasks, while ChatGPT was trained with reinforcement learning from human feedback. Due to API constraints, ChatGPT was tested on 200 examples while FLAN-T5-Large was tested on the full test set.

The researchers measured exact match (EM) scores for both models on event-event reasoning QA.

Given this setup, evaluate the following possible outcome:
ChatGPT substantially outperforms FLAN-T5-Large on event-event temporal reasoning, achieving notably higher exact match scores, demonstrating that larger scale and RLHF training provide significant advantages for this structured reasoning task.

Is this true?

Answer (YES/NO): NO